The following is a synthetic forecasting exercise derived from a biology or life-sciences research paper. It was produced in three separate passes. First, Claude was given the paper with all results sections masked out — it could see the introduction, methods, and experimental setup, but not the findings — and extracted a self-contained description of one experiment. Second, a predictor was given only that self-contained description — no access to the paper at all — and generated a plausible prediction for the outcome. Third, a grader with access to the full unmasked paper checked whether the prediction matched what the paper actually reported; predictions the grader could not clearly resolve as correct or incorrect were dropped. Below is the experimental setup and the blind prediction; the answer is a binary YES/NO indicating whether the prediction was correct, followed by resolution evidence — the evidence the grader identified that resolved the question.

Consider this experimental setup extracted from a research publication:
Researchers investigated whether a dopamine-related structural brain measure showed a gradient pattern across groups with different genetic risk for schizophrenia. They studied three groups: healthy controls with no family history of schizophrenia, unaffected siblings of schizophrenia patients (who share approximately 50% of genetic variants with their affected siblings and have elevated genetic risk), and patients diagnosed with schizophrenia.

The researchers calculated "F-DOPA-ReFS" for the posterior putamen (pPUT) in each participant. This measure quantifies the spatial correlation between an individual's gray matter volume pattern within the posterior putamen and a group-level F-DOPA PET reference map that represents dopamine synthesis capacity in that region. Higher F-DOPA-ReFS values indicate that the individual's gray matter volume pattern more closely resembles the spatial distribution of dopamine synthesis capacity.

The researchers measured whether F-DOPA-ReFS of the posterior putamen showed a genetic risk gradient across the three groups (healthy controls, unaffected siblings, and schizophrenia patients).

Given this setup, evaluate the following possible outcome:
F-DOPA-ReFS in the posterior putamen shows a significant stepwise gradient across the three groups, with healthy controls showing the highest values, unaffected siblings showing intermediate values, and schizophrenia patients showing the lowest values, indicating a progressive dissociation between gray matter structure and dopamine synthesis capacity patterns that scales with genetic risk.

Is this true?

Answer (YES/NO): NO